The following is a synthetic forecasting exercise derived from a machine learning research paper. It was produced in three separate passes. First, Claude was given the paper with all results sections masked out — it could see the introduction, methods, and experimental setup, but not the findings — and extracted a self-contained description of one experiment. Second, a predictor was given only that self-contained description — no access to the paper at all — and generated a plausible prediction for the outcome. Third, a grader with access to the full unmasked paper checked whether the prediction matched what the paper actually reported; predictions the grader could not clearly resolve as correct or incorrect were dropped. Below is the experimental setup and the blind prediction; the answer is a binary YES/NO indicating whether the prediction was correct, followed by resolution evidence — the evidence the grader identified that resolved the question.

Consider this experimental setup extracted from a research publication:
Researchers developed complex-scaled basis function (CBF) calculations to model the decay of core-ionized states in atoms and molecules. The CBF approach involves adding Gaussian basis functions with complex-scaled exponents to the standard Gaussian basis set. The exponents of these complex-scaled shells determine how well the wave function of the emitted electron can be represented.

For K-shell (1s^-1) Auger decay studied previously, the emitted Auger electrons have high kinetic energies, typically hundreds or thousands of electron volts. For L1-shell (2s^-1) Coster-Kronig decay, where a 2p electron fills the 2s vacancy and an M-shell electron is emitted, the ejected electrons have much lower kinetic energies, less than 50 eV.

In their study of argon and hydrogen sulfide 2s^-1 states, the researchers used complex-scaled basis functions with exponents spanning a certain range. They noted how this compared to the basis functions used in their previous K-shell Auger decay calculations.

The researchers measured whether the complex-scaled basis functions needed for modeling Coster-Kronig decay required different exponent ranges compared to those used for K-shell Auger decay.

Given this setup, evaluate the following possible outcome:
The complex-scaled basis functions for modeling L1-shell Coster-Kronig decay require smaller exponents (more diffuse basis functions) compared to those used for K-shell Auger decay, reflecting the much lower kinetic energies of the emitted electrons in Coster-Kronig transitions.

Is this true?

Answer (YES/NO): YES